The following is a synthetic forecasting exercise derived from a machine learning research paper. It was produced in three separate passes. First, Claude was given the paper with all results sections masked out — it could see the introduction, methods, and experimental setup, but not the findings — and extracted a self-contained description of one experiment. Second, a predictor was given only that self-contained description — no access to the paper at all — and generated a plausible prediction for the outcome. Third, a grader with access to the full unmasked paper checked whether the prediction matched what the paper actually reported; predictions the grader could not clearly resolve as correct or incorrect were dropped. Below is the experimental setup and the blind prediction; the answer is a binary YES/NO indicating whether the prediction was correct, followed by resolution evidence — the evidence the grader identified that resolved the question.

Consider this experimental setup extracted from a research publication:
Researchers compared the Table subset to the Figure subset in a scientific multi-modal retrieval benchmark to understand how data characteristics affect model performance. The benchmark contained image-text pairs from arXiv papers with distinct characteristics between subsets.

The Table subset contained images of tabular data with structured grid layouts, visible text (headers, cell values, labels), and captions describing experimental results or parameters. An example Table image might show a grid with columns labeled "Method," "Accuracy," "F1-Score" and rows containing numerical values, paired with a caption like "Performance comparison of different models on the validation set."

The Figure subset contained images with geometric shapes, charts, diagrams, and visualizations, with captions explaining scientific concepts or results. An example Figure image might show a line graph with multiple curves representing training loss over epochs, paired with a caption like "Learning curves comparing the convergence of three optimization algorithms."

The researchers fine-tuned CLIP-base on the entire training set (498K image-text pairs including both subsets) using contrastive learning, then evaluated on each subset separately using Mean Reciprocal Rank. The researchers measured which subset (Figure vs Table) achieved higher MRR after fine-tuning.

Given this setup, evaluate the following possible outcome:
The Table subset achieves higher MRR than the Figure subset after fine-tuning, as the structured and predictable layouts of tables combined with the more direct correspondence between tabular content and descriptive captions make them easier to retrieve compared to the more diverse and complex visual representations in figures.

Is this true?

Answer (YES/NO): NO